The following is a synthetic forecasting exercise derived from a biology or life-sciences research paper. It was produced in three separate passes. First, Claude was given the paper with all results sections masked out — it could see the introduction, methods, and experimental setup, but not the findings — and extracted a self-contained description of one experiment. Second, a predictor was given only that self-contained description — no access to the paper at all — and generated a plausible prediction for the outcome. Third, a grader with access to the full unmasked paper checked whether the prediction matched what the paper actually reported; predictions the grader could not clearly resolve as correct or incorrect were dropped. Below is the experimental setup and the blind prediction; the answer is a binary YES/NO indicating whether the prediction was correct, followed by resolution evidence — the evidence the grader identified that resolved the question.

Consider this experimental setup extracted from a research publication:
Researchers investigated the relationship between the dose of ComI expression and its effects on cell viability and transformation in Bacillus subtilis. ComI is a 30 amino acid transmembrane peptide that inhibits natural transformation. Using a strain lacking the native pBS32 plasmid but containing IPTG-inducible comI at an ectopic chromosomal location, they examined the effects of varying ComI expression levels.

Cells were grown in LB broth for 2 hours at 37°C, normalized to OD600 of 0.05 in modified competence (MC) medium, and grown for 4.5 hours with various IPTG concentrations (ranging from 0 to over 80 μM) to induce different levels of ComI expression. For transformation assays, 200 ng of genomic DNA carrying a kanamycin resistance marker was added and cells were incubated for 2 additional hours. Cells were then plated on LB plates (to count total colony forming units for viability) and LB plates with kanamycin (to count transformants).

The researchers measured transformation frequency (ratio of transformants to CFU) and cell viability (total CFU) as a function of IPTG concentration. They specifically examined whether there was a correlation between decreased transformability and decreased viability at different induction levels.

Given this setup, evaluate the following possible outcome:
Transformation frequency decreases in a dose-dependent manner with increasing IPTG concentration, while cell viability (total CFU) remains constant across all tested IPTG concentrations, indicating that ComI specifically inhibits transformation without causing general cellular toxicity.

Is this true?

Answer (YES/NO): NO